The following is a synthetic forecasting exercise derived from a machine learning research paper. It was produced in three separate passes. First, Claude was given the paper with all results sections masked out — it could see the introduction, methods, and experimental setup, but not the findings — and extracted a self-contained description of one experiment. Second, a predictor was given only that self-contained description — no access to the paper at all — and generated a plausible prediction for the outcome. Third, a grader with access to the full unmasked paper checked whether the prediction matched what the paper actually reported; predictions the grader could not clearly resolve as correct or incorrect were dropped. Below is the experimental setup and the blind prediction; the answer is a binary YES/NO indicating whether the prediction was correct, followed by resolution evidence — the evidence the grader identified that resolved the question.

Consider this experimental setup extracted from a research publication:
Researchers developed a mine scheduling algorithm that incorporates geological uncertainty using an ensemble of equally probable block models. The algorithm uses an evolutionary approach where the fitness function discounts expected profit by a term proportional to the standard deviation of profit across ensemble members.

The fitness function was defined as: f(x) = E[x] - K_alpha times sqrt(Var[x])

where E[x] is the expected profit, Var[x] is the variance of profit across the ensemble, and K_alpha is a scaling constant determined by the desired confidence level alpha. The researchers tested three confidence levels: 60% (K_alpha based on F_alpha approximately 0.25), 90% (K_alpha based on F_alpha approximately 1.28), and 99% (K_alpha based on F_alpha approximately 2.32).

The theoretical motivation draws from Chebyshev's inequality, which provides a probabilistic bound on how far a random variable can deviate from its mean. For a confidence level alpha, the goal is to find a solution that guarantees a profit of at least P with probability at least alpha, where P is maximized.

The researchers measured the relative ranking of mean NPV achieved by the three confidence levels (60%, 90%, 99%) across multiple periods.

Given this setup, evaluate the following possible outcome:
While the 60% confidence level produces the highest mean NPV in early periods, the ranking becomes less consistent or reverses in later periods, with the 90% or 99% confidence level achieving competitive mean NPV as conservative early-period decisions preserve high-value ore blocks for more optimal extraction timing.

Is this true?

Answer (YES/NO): YES